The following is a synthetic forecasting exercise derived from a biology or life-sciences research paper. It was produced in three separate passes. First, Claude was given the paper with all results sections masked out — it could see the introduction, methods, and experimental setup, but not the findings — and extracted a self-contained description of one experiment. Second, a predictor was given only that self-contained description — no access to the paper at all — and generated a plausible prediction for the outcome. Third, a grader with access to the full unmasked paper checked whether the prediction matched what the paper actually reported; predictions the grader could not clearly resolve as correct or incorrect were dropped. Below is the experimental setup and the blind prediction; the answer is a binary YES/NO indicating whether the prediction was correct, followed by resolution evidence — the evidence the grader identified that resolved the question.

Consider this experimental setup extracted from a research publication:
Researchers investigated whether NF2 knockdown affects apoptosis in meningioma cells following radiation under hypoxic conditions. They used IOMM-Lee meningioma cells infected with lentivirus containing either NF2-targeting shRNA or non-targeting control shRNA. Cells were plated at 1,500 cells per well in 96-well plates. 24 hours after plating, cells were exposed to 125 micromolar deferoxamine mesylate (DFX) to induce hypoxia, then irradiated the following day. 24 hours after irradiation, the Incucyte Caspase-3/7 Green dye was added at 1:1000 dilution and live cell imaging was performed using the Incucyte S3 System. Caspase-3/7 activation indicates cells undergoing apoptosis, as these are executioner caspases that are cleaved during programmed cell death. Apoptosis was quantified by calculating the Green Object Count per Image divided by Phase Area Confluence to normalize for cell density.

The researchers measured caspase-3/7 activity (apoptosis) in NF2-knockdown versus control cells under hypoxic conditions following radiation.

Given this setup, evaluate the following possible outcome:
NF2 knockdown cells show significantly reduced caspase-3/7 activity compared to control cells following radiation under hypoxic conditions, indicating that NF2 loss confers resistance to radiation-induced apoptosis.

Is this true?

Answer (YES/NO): YES